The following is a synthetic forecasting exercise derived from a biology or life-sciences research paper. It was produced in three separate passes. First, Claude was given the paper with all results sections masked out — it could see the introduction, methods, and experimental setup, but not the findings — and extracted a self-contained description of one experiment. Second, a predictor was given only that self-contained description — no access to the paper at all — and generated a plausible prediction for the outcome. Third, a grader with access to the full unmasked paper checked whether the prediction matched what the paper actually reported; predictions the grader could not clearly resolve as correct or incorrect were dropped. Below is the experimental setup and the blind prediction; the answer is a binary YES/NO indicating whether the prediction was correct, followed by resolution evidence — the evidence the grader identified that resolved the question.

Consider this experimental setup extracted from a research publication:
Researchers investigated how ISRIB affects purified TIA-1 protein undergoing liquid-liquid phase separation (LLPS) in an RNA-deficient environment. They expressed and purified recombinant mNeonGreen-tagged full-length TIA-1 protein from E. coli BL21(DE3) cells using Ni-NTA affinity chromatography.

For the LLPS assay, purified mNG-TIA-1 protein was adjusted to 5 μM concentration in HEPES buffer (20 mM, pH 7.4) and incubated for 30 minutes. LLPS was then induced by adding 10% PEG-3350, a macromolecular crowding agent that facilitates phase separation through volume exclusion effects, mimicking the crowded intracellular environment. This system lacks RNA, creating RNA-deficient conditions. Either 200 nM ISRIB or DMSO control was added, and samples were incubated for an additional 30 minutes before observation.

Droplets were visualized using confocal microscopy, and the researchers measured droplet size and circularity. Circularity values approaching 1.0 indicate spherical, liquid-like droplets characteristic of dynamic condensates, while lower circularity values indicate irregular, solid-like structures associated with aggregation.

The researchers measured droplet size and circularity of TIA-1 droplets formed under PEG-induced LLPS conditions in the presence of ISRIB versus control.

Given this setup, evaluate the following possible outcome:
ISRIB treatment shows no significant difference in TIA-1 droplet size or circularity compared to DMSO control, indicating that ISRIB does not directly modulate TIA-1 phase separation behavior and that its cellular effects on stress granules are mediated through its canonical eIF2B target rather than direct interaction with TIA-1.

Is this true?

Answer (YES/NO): NO